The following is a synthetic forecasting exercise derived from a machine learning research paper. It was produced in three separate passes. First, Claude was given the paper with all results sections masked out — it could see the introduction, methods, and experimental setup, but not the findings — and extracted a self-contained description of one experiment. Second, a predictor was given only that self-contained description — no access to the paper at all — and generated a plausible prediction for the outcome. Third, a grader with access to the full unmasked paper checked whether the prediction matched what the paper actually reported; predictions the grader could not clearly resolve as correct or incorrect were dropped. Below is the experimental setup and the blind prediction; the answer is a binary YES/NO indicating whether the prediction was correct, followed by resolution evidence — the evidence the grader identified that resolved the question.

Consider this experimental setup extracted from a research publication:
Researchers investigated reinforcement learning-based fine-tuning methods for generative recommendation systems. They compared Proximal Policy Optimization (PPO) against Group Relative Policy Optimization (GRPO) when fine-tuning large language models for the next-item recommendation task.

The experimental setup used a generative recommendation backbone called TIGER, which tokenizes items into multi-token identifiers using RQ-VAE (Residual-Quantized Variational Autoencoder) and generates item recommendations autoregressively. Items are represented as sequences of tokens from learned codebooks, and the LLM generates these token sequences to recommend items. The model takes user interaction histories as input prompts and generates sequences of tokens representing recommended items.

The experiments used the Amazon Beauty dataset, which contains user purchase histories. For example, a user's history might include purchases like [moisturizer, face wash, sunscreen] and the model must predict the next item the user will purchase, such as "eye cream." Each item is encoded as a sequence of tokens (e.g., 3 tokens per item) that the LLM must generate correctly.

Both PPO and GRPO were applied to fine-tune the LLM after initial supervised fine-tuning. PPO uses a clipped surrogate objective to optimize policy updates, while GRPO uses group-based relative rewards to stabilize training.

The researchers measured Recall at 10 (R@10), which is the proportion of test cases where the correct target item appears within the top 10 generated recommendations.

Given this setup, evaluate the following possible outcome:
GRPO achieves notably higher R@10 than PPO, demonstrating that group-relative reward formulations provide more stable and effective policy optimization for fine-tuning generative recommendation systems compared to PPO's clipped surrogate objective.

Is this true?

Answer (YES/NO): YES